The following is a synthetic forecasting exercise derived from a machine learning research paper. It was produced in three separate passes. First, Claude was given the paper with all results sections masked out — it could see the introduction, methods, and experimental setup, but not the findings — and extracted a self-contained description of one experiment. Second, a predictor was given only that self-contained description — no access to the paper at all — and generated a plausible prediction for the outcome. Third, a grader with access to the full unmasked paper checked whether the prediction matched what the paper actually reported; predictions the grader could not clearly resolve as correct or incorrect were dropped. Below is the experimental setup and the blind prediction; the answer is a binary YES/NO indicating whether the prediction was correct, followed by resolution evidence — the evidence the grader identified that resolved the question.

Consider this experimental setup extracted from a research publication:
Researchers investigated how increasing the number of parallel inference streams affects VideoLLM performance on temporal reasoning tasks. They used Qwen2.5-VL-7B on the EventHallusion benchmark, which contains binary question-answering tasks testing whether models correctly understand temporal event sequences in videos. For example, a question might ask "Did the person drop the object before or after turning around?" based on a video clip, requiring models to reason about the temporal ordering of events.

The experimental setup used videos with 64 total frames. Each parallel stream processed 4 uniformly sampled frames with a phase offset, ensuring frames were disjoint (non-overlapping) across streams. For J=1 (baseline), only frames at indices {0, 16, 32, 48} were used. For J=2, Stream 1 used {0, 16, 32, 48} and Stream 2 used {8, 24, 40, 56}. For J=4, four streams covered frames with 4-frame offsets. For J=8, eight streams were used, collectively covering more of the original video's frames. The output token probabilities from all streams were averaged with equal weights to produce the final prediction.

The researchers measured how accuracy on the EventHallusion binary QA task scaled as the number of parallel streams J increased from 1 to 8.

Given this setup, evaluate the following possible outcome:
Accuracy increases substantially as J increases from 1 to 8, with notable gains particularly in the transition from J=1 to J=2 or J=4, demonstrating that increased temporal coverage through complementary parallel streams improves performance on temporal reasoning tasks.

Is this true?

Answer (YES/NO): NO